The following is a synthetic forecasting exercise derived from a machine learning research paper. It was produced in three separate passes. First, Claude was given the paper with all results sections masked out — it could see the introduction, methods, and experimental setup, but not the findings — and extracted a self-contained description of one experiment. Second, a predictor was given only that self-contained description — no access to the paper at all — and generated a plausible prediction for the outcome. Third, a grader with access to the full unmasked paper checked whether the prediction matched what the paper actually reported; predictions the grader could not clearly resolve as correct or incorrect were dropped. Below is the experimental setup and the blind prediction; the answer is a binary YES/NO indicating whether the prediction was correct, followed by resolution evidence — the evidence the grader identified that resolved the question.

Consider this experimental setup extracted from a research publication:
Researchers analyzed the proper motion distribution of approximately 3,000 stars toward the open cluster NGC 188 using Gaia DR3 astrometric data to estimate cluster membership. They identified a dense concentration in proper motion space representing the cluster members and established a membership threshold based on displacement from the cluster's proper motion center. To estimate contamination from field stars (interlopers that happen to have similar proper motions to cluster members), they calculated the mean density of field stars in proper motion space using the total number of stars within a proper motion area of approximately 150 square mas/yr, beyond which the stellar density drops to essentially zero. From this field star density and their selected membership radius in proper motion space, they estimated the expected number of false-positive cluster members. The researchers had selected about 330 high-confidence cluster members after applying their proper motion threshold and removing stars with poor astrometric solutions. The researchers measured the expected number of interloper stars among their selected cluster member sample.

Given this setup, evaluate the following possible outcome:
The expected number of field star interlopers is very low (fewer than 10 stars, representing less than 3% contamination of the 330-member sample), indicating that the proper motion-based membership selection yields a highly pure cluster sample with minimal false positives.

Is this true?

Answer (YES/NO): NO